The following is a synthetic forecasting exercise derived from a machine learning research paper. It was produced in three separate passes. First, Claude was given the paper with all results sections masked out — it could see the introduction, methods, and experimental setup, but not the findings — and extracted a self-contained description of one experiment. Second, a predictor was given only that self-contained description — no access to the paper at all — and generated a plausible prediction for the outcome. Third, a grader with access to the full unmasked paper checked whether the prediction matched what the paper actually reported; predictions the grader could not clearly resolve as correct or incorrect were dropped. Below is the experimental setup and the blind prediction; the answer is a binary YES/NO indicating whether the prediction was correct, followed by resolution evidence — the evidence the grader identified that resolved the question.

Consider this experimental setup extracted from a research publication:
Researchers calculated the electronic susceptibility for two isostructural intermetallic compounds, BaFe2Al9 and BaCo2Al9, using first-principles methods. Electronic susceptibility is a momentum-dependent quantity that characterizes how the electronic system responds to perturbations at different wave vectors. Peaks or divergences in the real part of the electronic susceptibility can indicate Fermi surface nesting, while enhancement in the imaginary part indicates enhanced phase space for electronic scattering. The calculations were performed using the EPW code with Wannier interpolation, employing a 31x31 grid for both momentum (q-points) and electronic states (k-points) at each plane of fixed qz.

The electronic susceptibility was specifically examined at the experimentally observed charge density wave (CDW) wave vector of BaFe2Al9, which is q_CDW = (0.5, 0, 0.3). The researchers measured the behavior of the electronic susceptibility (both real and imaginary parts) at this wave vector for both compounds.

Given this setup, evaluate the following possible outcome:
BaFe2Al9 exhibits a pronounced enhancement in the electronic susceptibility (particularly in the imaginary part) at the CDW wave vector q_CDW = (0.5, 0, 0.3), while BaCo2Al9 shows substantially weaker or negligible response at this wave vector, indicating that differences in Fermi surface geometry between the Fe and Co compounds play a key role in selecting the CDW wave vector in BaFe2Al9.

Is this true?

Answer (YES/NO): YES